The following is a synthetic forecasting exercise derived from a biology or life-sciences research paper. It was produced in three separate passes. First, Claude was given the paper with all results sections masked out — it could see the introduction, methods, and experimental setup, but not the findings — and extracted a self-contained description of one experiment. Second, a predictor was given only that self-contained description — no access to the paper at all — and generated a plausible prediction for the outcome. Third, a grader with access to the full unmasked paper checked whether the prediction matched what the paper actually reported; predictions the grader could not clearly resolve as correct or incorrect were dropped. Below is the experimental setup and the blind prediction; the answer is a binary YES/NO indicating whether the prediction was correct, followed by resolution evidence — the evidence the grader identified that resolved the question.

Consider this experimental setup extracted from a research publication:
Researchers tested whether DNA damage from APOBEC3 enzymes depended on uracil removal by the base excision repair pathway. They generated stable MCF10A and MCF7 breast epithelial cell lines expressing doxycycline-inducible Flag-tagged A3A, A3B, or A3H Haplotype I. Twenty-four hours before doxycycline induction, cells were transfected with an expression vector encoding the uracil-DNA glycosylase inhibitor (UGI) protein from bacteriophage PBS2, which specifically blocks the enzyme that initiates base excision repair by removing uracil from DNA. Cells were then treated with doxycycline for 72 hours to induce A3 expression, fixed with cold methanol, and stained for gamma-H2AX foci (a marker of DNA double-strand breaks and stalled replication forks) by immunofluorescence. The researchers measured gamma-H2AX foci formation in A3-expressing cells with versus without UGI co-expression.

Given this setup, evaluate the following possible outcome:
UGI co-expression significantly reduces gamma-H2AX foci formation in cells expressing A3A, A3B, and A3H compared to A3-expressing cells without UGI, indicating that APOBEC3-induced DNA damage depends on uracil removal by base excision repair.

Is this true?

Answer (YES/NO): YES